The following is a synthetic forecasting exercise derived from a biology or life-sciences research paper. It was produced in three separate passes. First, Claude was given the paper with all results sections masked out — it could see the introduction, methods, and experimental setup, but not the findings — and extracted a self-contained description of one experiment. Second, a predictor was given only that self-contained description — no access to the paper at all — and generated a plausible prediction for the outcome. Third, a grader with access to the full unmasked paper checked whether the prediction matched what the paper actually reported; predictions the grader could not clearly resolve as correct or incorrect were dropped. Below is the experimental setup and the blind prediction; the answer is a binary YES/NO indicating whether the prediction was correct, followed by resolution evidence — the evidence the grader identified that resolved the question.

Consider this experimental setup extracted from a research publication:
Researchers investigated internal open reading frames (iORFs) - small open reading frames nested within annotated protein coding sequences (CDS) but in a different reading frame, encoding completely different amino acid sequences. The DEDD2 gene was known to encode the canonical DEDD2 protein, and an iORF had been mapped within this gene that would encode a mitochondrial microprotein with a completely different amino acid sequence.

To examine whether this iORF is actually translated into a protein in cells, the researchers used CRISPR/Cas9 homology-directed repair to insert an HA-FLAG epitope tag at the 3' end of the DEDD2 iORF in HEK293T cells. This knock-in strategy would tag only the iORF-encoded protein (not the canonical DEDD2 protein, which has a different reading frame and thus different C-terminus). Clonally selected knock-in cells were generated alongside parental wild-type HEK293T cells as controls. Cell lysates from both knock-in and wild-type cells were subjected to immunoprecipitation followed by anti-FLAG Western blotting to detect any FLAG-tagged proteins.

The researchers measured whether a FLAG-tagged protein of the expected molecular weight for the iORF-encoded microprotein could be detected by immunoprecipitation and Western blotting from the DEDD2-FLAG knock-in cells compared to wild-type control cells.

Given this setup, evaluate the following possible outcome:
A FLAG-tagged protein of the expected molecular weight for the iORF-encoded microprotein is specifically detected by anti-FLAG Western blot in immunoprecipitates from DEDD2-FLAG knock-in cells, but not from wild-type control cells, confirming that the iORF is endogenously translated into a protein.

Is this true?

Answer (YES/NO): YES